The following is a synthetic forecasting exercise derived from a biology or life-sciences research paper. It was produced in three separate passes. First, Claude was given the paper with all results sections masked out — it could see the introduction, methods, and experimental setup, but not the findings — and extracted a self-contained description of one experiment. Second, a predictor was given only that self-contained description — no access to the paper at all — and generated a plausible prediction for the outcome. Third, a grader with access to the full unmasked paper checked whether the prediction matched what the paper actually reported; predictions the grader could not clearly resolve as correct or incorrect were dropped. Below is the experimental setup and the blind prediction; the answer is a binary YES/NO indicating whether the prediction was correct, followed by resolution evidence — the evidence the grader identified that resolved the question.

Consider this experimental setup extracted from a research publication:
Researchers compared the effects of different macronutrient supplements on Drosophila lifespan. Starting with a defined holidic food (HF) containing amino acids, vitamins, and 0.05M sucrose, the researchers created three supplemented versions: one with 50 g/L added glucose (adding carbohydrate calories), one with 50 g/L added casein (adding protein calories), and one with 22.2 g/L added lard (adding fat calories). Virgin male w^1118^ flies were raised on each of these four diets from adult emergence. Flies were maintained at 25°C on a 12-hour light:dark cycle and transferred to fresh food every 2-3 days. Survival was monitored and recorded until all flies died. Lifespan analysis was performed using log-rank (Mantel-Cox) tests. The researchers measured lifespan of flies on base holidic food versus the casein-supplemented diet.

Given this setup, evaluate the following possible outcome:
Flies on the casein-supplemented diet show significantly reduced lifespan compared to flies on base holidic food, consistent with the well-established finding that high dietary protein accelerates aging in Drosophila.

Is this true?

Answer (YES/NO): NO